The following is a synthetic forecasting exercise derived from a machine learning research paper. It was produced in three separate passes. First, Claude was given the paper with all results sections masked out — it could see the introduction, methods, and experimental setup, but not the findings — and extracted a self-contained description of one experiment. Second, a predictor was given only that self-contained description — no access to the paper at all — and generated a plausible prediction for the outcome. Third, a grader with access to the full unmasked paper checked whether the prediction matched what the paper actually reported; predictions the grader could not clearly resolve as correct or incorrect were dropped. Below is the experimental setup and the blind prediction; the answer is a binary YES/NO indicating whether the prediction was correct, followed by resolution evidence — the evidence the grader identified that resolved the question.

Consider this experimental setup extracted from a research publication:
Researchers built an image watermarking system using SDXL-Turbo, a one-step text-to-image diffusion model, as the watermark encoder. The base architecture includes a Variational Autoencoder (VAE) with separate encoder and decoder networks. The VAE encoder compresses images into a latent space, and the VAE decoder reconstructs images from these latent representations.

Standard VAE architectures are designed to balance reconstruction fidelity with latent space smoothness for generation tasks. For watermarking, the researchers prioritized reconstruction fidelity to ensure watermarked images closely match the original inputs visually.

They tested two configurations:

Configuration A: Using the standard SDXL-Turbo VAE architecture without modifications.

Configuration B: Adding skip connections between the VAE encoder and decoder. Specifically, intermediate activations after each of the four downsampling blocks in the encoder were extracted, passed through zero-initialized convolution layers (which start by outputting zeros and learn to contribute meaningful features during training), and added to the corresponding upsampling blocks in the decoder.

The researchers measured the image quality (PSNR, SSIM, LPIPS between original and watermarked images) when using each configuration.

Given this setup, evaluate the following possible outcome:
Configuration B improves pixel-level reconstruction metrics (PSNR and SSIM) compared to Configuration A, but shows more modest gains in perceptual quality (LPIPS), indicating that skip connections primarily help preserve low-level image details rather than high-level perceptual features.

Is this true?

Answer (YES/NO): NO